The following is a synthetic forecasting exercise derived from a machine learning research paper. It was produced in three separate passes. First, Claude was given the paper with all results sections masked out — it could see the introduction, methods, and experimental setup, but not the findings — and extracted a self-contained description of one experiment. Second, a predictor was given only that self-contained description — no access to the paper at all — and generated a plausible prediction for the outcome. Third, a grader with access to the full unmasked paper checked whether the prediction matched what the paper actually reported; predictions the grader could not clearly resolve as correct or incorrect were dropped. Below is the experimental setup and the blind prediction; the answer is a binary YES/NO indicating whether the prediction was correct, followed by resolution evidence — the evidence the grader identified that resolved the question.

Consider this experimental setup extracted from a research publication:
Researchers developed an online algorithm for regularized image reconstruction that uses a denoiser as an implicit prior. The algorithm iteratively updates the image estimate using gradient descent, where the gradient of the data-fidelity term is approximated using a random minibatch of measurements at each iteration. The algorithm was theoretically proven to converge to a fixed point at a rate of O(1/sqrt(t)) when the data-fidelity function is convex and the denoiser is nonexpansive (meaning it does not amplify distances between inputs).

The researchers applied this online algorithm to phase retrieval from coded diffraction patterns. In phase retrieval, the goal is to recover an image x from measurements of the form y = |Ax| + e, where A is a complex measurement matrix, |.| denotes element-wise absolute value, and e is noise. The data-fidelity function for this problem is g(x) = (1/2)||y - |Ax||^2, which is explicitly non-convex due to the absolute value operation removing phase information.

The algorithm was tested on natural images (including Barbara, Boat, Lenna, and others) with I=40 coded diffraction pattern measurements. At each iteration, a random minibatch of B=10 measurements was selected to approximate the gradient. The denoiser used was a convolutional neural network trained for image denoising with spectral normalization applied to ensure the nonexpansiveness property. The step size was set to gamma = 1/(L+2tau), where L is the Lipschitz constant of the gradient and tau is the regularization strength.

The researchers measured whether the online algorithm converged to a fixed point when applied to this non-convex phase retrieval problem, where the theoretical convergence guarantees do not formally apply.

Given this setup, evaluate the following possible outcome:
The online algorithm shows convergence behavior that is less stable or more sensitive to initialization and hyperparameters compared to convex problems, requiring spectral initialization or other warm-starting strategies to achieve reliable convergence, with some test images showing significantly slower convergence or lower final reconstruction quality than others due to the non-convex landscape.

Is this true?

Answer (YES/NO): NO